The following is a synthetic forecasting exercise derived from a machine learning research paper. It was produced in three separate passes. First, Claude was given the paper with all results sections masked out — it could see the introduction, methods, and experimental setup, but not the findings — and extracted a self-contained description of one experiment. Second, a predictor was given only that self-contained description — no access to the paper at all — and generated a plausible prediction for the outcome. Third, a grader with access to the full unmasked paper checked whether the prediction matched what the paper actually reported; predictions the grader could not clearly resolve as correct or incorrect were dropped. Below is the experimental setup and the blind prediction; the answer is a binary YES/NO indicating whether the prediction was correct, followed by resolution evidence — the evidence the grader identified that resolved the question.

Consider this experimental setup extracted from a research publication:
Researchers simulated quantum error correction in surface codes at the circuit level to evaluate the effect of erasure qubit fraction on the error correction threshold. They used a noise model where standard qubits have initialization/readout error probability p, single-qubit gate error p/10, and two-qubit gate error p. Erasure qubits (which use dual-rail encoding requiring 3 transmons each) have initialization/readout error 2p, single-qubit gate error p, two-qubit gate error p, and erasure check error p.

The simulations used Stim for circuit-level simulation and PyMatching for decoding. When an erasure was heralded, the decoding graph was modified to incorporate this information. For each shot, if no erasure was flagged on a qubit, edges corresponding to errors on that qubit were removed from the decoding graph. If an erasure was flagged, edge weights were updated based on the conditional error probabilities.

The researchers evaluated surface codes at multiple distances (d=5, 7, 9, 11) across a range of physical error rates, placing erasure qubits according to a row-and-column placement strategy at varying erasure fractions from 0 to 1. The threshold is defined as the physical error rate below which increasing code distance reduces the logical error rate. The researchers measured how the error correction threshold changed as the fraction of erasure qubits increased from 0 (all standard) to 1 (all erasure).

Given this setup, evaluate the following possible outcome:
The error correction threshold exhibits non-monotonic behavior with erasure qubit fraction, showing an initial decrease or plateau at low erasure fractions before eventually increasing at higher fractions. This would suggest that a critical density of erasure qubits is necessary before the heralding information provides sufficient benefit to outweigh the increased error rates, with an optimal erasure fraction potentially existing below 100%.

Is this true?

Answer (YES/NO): NO